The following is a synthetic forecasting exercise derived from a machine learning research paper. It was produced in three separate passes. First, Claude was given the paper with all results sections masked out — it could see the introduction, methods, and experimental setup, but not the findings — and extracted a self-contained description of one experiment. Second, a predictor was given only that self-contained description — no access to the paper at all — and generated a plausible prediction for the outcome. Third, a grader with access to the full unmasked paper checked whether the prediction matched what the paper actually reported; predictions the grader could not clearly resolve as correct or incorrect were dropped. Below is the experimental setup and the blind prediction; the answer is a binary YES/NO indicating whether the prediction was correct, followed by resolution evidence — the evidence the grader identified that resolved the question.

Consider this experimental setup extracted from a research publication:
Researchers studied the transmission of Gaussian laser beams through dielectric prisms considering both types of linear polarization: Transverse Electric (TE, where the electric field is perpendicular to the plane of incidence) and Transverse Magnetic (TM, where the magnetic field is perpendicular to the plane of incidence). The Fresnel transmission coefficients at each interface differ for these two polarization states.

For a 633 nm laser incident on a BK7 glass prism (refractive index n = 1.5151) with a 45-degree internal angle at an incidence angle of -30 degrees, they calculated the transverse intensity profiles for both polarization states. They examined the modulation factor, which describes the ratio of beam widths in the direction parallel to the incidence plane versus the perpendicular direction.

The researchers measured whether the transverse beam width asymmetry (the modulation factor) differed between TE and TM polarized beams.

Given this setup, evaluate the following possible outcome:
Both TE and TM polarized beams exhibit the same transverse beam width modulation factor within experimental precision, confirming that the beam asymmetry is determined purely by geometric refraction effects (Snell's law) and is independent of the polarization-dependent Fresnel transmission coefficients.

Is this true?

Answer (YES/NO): YES